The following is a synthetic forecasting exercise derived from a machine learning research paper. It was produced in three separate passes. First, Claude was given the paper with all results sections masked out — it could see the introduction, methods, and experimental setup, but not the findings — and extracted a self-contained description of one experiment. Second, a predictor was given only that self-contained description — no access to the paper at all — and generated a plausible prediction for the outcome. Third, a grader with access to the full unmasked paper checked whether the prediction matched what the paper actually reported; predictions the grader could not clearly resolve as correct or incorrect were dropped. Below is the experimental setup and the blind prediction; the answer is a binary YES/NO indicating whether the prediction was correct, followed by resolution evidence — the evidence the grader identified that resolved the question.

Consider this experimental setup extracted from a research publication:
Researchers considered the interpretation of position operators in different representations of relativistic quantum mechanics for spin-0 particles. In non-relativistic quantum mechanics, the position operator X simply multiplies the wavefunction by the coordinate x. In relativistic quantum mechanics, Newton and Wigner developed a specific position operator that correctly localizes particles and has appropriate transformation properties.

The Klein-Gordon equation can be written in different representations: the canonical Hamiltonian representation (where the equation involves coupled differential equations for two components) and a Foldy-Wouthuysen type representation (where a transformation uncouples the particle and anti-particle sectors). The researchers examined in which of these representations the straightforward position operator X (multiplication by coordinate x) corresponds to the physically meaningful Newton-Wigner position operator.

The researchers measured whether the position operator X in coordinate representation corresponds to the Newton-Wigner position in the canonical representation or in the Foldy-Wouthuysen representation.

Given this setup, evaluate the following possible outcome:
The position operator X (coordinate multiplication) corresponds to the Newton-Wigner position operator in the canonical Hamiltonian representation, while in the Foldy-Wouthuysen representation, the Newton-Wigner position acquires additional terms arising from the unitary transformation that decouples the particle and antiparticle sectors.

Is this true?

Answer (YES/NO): NO